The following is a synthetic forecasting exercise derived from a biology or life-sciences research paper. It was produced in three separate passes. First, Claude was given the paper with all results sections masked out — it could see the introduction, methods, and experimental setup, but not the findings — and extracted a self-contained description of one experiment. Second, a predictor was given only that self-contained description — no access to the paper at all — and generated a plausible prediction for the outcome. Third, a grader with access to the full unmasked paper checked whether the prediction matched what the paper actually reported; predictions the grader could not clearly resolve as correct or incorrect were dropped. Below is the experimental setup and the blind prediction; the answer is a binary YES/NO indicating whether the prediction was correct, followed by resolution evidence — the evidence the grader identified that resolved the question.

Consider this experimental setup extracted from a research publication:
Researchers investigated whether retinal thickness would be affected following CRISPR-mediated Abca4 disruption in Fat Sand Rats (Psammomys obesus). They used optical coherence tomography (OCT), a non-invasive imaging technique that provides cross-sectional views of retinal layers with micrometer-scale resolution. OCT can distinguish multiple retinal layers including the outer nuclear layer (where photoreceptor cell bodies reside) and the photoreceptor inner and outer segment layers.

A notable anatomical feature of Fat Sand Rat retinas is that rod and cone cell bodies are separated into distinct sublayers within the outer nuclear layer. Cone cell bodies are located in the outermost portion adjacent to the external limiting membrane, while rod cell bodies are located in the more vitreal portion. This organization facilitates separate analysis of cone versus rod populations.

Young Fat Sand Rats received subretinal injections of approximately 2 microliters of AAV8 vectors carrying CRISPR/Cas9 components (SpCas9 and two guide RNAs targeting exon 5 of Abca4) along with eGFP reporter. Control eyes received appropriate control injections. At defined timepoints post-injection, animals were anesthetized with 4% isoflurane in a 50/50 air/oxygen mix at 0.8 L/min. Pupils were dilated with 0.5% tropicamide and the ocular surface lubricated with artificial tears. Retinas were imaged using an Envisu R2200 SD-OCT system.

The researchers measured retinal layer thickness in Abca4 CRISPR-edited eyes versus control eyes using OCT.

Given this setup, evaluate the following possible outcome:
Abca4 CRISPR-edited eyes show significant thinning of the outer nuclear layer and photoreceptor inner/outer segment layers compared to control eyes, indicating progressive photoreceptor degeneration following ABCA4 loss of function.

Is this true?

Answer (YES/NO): YES